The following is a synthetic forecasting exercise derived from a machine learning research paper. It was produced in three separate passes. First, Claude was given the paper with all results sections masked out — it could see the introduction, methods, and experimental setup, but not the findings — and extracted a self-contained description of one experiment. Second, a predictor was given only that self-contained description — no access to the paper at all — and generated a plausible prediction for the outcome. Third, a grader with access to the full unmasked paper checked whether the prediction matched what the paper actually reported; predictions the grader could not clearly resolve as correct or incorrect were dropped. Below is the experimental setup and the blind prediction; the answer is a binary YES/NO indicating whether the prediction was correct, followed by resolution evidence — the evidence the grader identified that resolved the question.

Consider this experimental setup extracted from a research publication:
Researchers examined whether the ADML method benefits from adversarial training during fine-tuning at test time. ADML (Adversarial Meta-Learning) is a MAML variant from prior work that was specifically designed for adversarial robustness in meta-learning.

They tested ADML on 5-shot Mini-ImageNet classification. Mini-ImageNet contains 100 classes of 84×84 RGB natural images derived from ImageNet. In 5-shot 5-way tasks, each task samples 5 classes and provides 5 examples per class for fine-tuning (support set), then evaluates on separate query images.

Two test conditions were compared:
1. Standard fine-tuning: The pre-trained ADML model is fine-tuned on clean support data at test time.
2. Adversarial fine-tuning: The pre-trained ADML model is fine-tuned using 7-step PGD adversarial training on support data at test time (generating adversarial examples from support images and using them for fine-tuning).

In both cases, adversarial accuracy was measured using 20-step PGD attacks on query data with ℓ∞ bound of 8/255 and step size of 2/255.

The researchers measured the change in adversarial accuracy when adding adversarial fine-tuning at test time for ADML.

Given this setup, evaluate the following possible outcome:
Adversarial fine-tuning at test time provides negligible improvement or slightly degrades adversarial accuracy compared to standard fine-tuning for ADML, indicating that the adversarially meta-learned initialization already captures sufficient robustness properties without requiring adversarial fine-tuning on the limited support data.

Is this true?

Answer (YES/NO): NO